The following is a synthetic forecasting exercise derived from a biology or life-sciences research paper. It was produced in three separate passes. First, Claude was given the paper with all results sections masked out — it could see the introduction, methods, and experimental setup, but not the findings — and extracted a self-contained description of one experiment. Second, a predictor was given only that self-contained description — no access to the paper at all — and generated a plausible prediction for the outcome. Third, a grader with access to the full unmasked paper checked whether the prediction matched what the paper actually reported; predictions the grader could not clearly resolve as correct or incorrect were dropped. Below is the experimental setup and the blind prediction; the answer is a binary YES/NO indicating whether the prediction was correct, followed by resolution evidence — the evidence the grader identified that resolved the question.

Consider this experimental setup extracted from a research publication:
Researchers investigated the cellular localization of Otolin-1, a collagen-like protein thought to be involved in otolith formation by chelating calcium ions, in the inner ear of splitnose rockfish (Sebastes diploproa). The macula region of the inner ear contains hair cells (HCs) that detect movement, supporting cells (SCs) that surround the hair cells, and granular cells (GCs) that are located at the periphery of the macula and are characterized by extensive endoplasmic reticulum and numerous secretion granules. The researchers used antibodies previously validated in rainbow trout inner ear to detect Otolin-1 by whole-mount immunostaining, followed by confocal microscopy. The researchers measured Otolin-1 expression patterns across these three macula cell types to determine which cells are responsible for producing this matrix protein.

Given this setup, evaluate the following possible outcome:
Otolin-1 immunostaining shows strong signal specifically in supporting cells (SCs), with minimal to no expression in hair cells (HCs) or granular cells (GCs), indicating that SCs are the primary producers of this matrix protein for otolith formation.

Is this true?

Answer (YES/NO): NO